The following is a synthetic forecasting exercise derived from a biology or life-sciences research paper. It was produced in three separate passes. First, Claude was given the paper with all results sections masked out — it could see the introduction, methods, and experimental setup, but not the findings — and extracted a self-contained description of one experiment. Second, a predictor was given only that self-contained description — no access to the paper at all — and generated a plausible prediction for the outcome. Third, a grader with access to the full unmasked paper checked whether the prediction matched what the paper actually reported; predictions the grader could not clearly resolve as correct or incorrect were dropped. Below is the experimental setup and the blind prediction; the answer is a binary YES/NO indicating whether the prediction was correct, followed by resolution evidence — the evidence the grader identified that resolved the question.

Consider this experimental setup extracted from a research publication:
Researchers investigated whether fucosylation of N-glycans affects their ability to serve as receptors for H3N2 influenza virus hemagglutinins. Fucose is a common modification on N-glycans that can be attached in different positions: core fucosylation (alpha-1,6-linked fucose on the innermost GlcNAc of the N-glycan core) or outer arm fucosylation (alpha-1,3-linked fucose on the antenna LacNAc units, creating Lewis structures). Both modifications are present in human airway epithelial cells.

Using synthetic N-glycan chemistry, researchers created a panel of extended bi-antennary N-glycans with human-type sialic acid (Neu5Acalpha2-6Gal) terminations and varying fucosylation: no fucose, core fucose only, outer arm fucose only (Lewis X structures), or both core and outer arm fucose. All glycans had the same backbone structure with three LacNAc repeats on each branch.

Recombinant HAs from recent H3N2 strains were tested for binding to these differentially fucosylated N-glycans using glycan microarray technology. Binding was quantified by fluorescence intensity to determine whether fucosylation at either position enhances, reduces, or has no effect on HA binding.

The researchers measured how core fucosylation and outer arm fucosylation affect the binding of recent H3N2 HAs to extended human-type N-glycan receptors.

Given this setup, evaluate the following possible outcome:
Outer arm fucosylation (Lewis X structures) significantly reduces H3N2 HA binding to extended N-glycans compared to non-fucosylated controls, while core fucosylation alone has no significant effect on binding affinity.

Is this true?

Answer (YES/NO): YES